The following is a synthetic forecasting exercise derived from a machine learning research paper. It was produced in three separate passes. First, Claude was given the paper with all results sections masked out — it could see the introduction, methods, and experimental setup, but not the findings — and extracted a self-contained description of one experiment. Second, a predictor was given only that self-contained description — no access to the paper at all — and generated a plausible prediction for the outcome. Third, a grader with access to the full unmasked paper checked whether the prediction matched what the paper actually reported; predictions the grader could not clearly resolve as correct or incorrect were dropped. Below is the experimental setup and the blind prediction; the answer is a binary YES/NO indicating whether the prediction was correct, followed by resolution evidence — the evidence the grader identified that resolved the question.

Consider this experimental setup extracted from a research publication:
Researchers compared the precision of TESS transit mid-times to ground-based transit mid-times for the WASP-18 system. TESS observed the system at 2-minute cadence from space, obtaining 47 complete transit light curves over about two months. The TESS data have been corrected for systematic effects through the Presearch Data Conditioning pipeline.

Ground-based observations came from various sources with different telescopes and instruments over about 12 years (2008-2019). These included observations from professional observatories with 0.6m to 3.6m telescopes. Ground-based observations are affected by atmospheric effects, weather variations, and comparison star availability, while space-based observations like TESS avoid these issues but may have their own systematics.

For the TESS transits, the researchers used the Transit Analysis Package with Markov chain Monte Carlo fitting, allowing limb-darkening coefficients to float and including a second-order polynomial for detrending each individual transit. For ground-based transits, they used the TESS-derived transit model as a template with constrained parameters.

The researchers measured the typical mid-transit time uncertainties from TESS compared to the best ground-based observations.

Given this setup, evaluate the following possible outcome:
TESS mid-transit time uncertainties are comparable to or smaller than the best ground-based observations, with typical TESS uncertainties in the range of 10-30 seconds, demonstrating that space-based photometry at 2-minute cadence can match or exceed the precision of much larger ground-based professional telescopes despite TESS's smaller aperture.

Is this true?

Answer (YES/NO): YES